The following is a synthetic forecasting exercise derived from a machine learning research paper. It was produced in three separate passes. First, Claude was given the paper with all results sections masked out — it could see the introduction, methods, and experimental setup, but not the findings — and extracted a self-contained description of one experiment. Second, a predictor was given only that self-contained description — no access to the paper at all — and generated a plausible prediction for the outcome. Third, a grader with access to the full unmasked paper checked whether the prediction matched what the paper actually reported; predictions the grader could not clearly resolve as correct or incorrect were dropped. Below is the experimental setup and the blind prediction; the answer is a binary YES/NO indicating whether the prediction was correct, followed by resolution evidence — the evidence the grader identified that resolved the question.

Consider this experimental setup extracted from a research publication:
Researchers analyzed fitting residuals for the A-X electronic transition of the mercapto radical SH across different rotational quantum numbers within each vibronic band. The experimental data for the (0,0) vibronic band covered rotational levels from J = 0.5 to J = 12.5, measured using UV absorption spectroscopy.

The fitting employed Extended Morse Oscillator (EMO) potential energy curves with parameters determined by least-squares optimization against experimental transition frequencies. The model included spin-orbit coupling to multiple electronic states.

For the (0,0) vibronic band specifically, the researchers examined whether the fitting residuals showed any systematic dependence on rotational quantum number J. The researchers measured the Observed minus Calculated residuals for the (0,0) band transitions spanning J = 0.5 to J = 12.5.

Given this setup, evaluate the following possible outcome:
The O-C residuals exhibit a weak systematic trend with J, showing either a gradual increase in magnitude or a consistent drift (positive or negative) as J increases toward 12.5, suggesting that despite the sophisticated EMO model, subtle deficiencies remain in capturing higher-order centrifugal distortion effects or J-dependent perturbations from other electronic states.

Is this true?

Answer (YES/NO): NO